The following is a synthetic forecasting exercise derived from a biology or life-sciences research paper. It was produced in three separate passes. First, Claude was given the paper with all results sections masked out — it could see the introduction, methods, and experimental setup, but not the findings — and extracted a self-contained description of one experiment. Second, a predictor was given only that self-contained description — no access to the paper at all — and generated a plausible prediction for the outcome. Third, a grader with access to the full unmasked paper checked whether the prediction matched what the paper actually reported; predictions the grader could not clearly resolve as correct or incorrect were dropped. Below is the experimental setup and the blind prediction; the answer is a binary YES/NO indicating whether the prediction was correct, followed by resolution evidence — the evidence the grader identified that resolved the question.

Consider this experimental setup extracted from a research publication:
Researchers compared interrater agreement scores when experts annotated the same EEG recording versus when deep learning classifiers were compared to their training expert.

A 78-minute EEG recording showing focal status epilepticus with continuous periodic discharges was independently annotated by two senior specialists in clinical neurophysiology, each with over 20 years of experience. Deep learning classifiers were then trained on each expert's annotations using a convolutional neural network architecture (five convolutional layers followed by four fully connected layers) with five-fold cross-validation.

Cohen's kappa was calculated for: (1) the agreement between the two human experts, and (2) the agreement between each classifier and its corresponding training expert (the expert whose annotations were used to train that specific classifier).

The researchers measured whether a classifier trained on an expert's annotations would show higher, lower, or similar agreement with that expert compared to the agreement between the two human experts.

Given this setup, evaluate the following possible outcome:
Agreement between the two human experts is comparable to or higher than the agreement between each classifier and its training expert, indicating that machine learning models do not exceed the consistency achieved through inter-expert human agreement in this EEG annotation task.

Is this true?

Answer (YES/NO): NO